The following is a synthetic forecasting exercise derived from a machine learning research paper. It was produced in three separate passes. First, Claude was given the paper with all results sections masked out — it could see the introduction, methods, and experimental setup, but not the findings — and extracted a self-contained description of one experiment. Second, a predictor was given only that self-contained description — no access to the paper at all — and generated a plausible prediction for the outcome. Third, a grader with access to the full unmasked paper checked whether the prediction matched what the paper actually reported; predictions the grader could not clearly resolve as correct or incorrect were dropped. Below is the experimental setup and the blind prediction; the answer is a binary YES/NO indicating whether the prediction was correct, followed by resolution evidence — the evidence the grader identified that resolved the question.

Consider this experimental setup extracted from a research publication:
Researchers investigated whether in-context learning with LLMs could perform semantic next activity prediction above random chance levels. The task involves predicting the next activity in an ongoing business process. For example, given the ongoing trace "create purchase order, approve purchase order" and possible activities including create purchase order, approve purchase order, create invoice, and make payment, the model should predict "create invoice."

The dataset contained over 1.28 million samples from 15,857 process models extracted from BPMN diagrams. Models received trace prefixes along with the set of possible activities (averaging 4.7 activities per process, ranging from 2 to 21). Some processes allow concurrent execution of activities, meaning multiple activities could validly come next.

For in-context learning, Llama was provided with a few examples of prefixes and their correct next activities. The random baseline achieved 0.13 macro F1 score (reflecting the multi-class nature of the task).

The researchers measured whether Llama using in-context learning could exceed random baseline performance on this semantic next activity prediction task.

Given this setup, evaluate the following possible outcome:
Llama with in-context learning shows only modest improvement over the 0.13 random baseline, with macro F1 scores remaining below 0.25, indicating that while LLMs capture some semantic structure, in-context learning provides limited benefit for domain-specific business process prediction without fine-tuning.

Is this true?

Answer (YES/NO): NO